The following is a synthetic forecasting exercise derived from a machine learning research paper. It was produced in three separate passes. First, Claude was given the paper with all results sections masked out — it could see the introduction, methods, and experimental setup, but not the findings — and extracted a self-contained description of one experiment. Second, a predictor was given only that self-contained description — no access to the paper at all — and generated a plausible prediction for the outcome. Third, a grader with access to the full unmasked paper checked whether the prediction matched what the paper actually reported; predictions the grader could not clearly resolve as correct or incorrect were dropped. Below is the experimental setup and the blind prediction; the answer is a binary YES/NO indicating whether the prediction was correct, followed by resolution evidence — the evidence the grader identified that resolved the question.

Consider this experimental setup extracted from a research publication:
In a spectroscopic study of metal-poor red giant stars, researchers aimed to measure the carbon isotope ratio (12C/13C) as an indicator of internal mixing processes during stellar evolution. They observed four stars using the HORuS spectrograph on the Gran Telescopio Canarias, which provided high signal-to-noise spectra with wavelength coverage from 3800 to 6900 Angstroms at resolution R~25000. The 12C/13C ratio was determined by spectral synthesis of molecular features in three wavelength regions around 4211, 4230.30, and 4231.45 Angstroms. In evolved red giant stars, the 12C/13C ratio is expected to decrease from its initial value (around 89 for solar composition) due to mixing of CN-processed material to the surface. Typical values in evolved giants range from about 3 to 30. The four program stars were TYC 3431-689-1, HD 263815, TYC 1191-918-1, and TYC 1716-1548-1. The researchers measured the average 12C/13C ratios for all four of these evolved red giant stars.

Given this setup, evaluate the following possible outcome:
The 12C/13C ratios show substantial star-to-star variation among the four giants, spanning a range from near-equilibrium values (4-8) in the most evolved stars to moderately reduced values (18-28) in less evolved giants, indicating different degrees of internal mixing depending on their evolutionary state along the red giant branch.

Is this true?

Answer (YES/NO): NO